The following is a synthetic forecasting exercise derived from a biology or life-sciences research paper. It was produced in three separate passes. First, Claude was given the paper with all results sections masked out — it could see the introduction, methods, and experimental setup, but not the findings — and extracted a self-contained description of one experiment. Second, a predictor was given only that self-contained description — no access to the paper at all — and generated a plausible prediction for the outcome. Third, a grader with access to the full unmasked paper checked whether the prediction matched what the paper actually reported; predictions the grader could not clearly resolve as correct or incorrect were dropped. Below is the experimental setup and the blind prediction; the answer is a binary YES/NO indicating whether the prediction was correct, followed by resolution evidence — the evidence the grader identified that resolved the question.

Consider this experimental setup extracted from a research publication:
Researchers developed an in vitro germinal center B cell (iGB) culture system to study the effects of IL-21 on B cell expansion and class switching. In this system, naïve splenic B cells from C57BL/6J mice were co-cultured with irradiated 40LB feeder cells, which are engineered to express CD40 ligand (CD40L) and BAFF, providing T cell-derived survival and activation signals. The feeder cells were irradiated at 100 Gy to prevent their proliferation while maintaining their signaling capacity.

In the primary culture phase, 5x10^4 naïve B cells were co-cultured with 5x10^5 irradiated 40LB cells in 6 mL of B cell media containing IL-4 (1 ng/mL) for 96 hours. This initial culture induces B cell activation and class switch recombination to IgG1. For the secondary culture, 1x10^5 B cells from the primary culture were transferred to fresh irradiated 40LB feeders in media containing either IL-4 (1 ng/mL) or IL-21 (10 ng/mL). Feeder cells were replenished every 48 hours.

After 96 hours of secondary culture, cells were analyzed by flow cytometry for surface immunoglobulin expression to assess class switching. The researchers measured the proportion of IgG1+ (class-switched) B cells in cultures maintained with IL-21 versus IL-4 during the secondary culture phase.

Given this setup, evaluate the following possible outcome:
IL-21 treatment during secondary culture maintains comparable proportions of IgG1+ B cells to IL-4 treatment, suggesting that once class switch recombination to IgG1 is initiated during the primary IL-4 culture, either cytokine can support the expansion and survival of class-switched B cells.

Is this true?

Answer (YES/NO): NO